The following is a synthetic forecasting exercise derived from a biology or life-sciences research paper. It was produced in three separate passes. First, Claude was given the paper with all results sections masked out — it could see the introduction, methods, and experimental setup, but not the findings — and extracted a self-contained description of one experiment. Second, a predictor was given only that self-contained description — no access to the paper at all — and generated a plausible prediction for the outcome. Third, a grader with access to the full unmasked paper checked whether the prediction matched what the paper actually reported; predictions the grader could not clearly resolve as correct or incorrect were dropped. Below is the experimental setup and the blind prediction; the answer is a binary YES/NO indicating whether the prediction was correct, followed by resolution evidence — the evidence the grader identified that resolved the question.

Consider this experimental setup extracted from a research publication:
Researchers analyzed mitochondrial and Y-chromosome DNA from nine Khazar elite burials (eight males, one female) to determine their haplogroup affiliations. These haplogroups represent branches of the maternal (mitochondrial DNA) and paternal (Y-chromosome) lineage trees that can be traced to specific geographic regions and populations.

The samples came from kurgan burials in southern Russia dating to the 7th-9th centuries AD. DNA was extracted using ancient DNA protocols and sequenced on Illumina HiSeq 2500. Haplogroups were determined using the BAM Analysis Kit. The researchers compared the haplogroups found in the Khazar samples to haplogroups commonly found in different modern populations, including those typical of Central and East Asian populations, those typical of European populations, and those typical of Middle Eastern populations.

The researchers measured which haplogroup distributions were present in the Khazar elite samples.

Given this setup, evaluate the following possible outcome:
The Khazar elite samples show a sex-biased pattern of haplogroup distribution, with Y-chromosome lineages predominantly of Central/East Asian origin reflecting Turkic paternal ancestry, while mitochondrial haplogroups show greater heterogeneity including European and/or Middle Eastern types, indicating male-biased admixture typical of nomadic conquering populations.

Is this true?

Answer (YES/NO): NO